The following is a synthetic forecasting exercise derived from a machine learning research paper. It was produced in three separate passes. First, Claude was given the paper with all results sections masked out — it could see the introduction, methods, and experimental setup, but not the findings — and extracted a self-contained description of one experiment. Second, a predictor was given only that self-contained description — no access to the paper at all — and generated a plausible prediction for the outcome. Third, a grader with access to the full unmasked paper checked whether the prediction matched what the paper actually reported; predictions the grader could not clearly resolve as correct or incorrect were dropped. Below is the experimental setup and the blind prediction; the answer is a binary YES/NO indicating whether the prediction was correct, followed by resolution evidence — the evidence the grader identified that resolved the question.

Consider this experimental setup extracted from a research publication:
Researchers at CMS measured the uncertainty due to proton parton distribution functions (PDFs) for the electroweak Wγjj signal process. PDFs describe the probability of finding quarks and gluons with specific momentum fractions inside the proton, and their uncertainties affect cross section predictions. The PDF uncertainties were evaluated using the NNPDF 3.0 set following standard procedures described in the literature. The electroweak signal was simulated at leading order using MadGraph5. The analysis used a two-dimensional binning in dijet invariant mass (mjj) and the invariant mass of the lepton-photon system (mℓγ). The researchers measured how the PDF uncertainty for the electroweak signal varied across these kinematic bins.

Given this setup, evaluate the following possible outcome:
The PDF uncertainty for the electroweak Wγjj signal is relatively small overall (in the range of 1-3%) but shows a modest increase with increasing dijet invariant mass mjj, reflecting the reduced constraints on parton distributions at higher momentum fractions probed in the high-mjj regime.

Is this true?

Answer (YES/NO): NO